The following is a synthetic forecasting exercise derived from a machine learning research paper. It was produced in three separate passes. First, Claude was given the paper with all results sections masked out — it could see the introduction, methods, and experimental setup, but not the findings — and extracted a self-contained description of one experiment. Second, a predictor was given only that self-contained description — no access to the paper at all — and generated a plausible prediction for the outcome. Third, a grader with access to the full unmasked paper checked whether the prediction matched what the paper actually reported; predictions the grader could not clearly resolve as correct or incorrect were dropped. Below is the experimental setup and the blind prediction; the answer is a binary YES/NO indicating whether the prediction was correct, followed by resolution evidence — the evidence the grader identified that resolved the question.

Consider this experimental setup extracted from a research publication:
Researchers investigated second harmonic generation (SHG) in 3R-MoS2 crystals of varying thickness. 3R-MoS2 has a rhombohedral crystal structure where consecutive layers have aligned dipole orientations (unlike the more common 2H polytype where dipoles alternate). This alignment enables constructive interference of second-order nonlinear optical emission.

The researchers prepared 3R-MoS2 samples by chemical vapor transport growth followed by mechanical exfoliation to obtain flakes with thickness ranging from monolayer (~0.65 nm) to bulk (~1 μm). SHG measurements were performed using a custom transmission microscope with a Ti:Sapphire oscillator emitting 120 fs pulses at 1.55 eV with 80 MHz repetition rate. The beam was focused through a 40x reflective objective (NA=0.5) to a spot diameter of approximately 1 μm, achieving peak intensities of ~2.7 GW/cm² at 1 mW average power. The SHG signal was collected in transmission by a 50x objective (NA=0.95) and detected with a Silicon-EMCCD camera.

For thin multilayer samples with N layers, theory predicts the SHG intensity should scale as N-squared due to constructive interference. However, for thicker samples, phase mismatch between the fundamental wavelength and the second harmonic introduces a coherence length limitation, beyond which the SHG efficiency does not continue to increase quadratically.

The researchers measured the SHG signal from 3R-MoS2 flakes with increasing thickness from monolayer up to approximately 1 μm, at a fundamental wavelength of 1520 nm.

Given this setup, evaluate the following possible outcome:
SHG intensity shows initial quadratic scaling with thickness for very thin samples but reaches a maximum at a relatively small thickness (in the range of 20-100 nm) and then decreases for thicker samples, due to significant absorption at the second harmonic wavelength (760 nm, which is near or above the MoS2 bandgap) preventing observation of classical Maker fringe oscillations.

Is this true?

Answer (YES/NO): NO